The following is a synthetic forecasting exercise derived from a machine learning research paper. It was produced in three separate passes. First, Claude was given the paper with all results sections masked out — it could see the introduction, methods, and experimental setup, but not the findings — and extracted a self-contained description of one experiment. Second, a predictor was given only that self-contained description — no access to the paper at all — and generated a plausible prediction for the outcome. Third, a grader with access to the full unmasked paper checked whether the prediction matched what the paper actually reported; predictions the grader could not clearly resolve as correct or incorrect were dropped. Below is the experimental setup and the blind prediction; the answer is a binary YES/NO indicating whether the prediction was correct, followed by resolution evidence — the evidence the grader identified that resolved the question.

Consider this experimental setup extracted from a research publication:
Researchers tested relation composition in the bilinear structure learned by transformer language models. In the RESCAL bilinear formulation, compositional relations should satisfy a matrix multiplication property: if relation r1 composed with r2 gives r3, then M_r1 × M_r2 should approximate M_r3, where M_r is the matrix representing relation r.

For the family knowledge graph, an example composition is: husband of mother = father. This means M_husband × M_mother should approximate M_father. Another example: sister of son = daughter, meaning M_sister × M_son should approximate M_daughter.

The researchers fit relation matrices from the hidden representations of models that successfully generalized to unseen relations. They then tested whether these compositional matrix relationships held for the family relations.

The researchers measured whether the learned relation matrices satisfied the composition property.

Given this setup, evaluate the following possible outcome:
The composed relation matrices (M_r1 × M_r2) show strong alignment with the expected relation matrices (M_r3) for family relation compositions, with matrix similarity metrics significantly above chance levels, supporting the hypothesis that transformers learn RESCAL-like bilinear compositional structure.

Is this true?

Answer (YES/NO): NO